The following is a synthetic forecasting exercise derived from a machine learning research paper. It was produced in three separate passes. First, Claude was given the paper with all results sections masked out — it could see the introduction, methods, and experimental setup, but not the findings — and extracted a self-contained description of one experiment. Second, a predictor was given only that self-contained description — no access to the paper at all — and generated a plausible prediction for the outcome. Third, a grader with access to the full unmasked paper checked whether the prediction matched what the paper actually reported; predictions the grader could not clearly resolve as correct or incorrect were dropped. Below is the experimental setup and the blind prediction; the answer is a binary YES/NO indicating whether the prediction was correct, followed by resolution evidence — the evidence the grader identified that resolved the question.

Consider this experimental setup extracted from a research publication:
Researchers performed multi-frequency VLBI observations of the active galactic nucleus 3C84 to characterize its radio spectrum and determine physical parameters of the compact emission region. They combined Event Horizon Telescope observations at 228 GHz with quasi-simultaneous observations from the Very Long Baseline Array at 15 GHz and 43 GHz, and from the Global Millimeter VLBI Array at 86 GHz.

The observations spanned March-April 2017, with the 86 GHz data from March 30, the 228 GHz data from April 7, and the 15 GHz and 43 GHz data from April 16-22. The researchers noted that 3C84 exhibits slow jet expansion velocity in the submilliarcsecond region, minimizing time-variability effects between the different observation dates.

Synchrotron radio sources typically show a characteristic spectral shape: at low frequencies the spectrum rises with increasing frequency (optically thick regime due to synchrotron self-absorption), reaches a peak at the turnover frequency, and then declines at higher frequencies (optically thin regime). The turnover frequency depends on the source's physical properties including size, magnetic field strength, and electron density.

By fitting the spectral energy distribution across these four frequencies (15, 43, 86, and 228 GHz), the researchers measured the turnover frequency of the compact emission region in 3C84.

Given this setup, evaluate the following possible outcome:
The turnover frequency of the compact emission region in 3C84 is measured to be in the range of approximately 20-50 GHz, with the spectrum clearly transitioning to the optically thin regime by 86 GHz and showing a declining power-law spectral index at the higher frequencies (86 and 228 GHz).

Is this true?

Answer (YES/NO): NO